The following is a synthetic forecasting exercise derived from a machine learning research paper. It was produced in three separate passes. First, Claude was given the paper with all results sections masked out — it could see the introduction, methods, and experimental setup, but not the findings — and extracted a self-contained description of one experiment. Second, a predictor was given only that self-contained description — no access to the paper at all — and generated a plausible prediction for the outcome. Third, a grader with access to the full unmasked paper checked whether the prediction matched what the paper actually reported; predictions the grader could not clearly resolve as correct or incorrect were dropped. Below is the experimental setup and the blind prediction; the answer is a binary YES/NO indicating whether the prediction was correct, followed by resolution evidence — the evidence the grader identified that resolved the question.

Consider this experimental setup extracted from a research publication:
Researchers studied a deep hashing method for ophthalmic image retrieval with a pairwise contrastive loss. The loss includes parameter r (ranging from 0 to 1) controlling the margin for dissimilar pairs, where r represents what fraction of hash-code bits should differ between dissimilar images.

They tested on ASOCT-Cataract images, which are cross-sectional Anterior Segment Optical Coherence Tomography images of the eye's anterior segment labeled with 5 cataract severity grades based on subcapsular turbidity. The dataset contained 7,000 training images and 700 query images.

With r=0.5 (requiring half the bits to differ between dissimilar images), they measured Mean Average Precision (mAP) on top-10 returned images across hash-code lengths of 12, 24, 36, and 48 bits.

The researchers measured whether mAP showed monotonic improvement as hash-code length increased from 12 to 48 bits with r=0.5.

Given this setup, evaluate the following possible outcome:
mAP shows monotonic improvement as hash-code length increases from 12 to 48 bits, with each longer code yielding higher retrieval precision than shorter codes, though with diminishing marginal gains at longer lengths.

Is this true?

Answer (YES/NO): NO